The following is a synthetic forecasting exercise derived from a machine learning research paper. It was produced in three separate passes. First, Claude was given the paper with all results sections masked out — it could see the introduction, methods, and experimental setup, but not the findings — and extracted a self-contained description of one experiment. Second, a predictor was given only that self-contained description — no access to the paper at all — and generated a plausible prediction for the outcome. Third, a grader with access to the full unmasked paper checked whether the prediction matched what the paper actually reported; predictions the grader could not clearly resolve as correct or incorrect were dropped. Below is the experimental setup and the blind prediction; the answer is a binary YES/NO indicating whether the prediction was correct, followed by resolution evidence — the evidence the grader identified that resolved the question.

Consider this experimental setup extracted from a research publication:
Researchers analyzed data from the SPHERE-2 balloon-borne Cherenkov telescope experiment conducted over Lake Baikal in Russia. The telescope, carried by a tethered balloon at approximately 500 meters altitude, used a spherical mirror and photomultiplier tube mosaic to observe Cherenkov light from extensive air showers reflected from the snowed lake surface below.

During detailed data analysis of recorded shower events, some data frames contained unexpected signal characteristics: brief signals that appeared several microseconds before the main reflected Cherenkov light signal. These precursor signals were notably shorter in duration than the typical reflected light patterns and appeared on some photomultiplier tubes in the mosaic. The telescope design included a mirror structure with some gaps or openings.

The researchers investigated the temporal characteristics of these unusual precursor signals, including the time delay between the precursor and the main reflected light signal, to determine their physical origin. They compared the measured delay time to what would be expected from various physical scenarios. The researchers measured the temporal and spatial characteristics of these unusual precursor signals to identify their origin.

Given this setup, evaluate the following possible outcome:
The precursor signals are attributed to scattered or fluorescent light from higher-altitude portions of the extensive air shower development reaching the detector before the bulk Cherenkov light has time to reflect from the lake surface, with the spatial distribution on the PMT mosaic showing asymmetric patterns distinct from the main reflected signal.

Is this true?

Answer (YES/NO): NO